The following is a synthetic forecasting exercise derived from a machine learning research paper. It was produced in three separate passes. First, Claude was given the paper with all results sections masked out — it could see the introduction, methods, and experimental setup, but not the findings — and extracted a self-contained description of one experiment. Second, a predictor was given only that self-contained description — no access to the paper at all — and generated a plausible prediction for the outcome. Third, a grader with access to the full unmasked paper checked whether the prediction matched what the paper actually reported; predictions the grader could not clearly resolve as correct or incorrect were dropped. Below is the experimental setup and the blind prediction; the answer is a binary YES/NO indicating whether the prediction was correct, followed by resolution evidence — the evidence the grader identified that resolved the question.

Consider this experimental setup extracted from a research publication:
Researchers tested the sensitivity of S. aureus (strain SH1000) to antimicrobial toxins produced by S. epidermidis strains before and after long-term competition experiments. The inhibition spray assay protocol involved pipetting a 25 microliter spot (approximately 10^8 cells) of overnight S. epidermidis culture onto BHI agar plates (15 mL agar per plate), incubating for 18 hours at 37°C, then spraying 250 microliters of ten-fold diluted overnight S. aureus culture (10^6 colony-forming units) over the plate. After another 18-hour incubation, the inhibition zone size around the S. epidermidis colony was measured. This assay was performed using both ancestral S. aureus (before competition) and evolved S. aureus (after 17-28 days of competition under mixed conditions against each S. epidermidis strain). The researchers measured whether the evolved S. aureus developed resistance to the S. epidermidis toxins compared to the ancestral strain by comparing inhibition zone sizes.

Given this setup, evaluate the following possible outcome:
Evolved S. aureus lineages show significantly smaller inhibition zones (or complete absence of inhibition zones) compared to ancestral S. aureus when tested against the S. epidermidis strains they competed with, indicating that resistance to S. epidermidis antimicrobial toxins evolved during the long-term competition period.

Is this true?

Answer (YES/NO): YES